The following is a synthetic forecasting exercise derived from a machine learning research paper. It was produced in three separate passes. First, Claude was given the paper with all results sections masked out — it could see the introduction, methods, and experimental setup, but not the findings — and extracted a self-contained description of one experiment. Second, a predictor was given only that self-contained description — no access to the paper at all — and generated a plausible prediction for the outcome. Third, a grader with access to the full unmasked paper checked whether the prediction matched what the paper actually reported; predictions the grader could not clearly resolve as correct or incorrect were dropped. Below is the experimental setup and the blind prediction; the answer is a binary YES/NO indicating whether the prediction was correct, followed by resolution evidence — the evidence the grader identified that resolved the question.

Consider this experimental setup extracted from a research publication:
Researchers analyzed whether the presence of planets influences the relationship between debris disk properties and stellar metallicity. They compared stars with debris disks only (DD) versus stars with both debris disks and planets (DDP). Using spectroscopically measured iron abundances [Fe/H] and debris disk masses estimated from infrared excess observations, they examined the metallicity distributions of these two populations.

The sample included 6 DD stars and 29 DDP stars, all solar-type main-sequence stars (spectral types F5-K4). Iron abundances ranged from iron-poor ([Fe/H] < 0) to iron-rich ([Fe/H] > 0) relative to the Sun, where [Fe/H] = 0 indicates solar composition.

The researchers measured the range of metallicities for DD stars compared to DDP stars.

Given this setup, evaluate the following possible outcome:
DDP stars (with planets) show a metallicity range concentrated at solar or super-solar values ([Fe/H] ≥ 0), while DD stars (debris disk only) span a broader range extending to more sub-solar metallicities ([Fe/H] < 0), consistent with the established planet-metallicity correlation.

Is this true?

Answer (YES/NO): NO